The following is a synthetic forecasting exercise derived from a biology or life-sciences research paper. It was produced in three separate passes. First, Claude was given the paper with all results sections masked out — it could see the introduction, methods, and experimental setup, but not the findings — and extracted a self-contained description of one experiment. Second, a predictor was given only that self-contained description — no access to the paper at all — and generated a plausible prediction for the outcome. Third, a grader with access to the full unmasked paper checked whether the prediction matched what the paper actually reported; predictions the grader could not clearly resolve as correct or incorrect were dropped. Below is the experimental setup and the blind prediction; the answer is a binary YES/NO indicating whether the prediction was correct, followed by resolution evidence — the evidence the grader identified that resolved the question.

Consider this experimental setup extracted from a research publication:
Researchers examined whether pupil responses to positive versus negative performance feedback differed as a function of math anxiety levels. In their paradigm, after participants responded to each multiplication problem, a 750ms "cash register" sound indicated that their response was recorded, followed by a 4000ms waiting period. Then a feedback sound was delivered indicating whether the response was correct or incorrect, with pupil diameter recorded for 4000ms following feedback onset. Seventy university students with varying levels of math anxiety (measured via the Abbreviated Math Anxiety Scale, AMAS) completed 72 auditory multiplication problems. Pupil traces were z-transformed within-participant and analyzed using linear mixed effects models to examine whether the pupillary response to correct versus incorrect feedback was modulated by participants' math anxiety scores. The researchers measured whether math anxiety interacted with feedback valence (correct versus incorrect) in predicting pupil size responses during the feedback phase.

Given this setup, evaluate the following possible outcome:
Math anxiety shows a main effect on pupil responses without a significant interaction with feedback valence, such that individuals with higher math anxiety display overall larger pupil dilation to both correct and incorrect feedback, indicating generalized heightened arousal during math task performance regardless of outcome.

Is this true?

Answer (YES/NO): NO